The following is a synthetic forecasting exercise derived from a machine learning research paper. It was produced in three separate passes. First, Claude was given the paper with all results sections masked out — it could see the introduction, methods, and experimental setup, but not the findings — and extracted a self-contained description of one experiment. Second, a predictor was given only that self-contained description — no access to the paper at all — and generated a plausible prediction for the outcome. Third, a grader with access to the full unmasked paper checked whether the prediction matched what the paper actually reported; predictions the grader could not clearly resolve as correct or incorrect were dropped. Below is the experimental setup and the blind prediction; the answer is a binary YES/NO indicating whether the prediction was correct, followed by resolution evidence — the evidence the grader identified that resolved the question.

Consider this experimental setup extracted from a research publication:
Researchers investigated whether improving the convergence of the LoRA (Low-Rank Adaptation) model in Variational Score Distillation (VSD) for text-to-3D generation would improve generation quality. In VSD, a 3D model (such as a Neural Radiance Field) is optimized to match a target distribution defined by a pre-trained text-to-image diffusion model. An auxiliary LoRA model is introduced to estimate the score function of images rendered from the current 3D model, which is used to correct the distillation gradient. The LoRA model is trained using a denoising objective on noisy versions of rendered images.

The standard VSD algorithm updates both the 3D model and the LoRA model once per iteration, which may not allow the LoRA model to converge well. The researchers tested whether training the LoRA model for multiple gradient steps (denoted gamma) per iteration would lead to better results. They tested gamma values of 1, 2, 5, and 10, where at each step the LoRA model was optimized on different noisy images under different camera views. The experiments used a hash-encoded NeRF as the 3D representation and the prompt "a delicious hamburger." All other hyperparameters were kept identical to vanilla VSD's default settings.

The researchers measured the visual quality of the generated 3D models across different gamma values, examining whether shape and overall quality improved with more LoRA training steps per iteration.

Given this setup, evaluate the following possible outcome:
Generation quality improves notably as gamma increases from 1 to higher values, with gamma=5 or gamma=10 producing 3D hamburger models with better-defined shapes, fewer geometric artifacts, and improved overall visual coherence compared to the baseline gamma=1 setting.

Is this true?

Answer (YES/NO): NO